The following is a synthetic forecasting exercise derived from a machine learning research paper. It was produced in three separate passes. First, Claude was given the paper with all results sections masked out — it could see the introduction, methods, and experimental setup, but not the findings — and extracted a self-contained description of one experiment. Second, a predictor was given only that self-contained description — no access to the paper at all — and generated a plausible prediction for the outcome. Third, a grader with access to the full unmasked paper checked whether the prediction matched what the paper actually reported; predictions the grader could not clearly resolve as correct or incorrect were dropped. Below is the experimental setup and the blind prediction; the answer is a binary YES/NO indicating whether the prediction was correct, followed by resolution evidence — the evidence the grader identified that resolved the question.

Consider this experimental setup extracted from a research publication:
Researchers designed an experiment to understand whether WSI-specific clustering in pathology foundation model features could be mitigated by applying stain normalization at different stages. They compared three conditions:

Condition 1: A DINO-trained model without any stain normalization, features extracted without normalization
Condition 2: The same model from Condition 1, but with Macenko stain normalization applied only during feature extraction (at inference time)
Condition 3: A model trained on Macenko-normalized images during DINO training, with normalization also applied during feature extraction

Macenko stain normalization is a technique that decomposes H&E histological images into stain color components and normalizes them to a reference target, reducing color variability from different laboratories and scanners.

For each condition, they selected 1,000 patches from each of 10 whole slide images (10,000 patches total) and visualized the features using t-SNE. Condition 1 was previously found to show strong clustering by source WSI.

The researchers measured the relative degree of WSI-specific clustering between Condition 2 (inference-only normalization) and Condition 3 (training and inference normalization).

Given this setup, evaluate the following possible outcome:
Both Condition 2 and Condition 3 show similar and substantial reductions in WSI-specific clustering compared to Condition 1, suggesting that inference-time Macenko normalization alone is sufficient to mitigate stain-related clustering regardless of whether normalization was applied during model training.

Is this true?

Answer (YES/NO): NO